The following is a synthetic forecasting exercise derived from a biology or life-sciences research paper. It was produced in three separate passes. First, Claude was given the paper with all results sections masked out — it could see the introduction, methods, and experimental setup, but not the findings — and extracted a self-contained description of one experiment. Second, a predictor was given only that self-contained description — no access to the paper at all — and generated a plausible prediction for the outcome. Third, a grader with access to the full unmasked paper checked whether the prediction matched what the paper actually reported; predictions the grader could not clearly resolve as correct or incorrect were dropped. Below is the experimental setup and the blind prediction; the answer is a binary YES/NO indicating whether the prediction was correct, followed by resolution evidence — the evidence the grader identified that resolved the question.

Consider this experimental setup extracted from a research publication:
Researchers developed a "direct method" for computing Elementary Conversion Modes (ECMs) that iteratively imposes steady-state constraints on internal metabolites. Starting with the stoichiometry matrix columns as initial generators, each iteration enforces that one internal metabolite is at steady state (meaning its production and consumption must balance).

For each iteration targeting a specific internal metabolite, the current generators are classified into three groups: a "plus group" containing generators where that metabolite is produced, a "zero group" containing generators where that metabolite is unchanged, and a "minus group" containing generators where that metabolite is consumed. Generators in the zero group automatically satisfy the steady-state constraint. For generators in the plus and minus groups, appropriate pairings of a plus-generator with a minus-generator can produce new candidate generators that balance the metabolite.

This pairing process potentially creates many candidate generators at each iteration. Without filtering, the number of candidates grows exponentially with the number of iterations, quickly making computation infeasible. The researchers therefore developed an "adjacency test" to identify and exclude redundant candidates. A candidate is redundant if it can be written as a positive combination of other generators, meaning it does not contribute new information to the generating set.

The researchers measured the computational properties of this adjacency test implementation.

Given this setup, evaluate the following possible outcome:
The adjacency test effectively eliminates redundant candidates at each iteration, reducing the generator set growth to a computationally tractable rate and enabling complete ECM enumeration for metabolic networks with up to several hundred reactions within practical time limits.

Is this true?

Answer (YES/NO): YES